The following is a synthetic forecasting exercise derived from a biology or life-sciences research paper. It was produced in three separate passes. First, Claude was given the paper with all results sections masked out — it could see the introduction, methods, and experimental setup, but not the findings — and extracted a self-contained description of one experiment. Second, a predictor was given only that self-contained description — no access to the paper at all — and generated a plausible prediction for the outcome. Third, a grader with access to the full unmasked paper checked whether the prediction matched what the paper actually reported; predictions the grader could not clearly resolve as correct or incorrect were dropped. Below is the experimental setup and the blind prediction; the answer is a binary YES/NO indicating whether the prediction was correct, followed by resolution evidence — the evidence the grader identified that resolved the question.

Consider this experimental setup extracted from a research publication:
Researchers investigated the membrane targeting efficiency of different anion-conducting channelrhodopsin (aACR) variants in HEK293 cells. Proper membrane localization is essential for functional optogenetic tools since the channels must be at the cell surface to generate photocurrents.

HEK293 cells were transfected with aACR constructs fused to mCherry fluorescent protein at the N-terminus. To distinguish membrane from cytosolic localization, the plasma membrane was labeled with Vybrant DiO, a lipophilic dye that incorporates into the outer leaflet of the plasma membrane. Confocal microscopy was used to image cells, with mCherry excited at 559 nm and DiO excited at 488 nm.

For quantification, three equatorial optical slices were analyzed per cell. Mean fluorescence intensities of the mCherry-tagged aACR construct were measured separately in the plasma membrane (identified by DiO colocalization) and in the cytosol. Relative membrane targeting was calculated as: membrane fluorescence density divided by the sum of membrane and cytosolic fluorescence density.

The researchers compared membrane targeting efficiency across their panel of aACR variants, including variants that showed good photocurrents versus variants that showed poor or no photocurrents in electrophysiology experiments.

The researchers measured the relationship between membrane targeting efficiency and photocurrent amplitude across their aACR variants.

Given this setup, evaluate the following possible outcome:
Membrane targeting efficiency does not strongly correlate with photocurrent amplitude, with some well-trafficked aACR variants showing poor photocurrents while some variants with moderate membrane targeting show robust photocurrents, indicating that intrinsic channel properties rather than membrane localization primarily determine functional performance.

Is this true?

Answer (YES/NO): NO